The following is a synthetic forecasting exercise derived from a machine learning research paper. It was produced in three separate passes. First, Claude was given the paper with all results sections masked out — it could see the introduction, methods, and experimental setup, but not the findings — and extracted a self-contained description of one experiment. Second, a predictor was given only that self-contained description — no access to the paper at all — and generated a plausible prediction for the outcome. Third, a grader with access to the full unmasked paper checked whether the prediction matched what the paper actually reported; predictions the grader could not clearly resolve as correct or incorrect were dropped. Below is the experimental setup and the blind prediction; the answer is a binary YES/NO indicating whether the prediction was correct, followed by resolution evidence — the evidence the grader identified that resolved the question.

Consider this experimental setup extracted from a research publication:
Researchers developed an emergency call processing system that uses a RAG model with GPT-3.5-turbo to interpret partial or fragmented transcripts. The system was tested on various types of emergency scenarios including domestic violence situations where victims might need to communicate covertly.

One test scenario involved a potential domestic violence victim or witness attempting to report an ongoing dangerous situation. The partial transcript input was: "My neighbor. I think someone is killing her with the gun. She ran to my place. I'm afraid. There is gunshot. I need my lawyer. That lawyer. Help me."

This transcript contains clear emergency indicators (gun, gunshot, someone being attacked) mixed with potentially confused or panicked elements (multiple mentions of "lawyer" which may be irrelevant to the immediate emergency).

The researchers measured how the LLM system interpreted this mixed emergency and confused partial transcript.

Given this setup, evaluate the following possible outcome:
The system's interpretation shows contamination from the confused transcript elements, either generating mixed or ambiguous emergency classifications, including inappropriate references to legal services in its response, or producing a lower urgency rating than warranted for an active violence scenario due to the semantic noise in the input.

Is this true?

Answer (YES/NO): NO